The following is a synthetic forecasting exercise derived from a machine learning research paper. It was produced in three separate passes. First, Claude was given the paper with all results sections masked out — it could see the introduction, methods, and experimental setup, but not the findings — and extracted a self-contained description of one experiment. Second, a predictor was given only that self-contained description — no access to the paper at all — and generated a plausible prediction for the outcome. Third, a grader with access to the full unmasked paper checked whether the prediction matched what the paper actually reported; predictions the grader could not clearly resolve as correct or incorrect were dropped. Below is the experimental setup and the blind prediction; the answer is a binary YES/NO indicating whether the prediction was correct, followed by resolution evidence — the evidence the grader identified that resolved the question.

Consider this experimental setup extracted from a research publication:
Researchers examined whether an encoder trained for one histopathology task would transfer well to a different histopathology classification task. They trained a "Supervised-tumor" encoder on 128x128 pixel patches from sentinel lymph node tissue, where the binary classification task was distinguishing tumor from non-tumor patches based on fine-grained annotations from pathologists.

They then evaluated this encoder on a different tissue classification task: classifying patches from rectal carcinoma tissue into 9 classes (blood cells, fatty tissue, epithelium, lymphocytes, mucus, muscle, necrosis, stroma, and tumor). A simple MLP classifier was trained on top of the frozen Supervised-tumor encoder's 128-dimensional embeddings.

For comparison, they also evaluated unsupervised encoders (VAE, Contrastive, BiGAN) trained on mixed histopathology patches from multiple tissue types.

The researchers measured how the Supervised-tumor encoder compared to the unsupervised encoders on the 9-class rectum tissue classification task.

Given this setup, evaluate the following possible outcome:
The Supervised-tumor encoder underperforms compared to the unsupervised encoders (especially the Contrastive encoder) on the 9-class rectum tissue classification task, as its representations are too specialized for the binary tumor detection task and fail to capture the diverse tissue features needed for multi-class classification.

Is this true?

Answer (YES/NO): NO